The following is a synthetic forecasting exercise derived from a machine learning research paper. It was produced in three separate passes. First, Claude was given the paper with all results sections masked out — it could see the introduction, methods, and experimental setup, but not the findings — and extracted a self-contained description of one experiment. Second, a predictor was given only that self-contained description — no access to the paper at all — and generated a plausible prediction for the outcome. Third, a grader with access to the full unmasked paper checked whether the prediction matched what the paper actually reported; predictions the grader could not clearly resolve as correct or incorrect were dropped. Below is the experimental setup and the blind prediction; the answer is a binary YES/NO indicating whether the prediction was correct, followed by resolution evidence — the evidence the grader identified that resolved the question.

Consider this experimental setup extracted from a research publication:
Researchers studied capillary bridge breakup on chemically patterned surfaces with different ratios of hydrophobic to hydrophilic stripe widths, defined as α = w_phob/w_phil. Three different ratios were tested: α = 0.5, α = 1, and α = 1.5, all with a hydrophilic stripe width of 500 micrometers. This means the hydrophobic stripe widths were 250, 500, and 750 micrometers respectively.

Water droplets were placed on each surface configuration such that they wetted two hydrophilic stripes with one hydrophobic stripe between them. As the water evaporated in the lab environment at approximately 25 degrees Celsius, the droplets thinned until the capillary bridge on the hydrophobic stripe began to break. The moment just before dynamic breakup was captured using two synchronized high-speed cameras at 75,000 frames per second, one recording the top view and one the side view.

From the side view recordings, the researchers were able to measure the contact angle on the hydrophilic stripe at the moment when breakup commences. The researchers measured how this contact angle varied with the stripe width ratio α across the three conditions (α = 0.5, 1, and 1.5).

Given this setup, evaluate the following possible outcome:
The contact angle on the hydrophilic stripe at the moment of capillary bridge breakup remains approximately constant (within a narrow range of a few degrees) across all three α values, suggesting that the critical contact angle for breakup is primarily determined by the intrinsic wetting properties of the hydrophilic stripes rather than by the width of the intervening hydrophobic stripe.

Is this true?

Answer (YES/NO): NO